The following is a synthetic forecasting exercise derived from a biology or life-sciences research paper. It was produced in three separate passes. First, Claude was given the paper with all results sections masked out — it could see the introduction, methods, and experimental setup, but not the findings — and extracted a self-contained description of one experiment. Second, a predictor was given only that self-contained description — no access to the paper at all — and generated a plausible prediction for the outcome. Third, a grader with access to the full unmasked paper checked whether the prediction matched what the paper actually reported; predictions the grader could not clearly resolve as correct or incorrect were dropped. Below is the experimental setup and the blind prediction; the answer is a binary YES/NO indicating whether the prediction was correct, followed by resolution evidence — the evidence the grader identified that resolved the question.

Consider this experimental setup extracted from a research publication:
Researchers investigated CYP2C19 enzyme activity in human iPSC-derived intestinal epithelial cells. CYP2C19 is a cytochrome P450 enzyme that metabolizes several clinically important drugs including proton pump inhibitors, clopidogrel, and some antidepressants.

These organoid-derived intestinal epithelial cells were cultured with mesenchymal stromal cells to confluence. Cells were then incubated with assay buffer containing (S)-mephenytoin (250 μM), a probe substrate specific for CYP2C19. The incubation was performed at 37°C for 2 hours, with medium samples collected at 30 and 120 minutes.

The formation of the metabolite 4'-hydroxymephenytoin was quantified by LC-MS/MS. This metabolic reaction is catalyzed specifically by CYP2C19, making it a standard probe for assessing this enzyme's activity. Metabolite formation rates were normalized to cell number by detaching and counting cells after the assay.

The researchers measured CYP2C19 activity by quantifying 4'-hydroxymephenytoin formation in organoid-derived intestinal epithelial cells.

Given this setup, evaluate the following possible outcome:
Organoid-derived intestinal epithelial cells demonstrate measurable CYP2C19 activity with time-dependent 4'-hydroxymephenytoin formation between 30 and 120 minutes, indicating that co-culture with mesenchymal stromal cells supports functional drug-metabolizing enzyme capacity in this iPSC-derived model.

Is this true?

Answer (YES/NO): YES